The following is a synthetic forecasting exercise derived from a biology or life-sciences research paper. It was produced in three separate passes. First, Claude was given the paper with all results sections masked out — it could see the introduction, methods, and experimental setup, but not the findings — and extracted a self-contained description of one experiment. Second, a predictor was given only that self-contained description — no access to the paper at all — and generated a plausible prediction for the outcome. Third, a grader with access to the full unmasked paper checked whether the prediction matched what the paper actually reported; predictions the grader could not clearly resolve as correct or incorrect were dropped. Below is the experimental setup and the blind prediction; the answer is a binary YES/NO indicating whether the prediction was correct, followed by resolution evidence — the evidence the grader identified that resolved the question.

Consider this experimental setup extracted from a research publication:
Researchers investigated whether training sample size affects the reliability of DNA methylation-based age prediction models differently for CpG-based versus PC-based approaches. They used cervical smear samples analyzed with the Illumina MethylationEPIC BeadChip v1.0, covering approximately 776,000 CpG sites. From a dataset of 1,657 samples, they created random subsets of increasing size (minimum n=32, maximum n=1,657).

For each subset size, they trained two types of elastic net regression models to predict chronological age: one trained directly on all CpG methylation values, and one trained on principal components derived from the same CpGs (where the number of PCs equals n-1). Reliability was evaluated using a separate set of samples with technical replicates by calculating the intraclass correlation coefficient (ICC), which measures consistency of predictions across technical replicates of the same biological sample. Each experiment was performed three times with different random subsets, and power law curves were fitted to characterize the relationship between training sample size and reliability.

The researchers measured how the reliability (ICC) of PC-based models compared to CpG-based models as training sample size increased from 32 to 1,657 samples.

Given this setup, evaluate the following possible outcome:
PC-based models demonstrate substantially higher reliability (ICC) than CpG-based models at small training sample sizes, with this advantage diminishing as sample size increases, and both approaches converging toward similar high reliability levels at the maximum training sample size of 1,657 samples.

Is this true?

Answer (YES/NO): NO